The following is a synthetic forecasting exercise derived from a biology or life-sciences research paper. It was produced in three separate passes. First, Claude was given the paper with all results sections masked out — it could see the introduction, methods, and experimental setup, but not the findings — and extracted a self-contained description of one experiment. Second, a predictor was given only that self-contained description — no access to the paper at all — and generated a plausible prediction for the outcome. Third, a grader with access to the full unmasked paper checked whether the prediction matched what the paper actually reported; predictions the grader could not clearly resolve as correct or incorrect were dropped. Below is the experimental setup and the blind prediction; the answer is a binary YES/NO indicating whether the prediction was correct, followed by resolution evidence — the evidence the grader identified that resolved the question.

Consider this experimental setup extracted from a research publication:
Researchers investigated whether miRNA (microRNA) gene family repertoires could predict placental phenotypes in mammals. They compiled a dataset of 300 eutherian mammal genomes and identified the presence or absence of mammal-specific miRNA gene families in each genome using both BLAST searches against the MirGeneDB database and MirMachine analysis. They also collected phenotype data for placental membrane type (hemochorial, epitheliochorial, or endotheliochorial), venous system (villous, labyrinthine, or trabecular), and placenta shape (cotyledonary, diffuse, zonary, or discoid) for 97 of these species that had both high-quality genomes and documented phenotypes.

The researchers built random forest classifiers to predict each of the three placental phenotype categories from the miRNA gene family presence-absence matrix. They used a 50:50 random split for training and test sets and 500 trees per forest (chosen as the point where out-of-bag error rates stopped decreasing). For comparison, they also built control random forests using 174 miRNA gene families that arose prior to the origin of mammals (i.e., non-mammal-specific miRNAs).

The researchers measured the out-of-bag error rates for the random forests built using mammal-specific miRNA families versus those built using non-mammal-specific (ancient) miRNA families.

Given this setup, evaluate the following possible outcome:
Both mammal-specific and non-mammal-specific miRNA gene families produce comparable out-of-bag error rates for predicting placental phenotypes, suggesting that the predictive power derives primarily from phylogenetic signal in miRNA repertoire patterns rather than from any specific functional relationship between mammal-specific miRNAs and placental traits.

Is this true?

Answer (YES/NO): NO